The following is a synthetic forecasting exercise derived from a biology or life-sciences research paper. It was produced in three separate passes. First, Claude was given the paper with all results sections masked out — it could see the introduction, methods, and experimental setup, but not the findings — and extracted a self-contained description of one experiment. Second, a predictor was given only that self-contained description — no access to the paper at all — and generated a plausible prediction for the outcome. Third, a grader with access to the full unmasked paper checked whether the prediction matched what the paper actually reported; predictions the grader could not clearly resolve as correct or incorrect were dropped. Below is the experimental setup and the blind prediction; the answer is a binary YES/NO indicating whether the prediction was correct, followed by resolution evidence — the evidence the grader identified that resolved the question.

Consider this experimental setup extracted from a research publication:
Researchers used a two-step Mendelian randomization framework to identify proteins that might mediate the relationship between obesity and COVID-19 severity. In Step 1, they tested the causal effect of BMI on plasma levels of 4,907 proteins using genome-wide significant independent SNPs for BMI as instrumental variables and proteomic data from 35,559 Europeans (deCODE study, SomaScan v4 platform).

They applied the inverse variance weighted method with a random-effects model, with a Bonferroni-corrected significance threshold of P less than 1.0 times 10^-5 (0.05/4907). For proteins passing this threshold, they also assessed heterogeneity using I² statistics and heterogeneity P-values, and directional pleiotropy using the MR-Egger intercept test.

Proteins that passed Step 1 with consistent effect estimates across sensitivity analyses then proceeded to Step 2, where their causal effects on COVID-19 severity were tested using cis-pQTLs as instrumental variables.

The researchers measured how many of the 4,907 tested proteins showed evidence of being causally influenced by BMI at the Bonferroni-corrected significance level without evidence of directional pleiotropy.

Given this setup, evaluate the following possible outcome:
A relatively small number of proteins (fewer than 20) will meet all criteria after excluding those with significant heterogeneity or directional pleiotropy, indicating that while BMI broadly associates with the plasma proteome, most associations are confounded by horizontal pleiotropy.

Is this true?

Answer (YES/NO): NO